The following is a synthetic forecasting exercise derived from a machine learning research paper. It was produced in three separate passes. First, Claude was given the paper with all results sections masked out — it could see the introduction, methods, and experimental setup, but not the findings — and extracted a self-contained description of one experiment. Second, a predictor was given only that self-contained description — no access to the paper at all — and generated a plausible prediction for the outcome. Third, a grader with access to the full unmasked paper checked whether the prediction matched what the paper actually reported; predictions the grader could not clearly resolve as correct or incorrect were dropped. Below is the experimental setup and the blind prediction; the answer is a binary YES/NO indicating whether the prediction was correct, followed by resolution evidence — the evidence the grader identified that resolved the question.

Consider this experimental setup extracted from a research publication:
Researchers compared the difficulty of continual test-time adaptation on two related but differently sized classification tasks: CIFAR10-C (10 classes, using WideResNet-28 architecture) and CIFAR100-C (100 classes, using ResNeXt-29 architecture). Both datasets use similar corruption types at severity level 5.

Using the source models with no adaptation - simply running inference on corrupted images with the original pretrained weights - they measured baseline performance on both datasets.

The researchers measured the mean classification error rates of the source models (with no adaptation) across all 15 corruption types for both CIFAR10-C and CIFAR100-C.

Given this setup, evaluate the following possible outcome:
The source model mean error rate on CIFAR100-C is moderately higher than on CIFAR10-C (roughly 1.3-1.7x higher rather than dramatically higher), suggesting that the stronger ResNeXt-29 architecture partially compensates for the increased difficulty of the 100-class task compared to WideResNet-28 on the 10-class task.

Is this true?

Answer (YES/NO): NO